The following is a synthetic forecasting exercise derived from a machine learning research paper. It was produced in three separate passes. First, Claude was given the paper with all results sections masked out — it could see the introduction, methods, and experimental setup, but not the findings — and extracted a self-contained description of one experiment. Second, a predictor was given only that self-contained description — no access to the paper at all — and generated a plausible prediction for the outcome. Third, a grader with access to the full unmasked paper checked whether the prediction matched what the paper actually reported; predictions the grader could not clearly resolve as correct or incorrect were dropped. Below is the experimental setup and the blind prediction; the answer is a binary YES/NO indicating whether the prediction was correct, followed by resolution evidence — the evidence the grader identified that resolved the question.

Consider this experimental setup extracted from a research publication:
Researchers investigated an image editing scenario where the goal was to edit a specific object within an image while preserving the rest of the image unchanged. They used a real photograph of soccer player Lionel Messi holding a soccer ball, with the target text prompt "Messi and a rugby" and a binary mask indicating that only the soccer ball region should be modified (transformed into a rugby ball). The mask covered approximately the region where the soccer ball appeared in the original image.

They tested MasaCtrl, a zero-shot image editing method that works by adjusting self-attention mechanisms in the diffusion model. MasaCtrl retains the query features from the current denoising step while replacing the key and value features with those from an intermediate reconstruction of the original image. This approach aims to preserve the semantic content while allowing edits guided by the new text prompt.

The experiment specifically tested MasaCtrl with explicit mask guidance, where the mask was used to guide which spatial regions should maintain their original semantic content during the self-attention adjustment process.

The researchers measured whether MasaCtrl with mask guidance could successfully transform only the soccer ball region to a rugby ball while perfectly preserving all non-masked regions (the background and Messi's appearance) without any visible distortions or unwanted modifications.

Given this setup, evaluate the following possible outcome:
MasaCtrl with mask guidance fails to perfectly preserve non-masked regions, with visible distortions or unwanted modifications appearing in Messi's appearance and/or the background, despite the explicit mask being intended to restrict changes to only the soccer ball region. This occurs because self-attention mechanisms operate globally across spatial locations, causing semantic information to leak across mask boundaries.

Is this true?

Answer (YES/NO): YES